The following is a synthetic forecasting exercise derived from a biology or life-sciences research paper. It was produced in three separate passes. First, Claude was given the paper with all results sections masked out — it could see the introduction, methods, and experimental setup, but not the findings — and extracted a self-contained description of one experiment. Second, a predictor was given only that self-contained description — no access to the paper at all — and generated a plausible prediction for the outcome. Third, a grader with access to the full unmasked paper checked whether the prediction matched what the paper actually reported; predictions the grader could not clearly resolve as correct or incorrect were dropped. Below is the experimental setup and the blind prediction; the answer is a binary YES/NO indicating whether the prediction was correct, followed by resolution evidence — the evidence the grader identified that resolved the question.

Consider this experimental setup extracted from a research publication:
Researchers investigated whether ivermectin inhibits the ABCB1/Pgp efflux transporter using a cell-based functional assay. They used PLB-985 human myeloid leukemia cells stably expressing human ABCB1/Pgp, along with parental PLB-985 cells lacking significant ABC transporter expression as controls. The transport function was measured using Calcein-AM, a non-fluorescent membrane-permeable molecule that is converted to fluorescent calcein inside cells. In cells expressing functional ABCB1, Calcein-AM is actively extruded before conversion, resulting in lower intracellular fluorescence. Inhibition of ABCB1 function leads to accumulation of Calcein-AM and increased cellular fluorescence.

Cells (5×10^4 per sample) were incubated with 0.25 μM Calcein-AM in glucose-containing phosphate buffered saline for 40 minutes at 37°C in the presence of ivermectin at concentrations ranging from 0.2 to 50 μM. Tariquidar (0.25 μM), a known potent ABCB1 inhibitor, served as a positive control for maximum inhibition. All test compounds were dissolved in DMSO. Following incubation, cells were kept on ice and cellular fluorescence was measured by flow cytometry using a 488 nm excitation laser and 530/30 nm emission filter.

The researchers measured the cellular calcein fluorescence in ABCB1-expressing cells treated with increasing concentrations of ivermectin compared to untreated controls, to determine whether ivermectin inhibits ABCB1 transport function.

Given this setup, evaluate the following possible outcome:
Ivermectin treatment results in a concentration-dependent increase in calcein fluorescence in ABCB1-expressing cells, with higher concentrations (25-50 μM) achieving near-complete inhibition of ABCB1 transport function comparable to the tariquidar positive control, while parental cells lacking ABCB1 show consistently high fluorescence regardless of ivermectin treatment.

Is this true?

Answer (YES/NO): NO